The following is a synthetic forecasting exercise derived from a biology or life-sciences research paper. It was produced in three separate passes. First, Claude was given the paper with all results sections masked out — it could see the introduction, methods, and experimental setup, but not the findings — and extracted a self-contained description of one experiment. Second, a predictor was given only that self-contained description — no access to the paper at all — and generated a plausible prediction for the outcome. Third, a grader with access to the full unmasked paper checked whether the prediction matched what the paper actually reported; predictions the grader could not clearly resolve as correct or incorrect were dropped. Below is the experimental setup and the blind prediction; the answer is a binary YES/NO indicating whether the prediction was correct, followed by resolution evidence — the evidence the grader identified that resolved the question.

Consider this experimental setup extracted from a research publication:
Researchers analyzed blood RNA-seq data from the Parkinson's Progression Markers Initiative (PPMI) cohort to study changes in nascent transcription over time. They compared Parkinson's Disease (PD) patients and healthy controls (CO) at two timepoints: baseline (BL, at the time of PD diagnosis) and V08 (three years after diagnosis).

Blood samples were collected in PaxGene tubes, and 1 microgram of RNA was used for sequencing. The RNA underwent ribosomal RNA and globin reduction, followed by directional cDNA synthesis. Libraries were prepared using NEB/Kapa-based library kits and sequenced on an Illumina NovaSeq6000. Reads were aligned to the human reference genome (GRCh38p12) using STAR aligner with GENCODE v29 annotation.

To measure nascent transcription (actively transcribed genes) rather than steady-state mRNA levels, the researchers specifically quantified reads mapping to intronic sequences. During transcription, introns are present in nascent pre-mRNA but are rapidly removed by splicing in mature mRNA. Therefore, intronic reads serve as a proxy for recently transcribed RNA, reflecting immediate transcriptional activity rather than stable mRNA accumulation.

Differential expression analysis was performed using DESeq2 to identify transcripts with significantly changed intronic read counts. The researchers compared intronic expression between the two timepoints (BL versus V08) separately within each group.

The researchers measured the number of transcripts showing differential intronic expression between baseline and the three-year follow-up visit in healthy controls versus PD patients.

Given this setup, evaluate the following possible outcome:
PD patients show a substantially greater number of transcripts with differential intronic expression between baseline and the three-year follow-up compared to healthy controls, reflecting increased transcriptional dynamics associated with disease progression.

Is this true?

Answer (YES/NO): YES